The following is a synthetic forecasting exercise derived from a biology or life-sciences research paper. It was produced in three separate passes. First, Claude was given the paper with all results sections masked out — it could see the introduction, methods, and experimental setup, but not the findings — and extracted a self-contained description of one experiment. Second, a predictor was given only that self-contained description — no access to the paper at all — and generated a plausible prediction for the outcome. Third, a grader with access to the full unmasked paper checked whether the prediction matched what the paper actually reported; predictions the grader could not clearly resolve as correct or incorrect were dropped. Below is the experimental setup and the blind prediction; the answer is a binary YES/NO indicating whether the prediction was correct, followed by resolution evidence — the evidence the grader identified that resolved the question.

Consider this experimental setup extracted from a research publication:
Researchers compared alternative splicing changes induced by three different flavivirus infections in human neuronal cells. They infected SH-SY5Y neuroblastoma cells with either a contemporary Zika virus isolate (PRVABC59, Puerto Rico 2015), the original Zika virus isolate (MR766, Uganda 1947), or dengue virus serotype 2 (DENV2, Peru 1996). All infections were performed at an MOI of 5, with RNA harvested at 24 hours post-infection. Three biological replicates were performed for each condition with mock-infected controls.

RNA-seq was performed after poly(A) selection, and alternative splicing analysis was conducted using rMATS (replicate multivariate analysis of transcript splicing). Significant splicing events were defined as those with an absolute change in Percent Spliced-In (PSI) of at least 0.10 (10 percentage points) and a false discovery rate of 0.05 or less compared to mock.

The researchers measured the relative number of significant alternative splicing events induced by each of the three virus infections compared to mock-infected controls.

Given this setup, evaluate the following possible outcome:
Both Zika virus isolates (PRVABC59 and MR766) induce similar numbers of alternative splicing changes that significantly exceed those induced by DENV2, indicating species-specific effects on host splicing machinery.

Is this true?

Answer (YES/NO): NO